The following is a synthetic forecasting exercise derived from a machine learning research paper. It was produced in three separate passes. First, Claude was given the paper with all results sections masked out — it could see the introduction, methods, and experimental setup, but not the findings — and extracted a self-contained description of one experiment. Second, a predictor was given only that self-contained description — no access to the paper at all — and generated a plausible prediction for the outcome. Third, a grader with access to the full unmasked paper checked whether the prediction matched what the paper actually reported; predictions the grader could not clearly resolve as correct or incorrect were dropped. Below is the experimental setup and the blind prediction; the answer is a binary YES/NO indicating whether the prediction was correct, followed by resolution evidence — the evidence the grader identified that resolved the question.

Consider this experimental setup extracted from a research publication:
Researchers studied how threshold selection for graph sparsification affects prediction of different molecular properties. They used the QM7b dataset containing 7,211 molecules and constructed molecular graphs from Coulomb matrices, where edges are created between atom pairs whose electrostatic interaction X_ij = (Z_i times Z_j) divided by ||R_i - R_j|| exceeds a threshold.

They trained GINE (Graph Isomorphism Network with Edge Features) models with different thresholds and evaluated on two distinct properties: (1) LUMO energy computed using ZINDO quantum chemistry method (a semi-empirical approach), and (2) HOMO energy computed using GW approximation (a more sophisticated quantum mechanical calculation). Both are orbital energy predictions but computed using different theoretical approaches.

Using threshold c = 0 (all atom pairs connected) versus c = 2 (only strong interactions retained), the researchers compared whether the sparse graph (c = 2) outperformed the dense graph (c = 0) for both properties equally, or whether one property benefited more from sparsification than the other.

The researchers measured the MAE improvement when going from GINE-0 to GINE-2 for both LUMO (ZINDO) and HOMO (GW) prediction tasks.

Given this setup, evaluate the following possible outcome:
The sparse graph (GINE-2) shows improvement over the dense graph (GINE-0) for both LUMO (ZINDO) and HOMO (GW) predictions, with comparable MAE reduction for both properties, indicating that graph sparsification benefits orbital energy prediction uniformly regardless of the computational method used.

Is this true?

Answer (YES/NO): NO